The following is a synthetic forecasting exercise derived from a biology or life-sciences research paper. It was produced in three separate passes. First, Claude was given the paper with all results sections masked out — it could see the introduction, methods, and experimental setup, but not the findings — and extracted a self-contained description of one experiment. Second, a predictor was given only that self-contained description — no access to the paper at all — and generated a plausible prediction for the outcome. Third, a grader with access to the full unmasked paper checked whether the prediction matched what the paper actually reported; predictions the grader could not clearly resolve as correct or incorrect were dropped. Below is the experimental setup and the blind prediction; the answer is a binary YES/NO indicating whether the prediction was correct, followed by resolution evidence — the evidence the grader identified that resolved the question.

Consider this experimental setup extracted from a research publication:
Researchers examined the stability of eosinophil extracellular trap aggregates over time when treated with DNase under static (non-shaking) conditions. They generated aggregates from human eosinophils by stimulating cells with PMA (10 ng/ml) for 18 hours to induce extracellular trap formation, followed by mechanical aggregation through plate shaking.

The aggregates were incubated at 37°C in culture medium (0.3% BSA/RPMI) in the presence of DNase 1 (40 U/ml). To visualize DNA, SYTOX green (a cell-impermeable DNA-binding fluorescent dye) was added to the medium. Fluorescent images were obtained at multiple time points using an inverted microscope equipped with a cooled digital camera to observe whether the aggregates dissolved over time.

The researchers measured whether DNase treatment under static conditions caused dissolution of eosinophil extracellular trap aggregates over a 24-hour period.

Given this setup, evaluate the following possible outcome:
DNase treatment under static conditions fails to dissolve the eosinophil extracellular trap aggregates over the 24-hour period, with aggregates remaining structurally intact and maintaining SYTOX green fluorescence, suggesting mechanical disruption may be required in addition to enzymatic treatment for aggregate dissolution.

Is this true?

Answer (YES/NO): NO